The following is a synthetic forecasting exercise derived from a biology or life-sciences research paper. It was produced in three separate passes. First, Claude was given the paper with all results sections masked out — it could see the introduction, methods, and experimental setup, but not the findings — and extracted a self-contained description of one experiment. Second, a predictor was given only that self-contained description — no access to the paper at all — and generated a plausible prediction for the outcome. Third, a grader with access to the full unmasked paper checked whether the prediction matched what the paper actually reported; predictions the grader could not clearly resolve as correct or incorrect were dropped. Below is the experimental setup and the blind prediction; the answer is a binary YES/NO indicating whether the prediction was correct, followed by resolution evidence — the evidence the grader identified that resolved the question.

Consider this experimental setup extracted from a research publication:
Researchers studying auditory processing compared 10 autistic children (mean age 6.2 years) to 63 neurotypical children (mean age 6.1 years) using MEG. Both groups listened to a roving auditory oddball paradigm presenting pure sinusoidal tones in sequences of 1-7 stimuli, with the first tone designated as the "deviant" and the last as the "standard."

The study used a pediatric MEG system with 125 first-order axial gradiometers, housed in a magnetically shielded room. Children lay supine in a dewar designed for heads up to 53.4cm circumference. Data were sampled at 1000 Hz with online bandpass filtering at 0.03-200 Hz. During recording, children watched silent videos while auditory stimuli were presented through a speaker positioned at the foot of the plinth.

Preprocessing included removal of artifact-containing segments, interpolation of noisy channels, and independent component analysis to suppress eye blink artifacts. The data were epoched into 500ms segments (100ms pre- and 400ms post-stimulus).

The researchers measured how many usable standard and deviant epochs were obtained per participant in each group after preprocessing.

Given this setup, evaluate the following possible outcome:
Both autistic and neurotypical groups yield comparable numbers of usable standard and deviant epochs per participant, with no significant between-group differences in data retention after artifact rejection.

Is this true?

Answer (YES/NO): YES